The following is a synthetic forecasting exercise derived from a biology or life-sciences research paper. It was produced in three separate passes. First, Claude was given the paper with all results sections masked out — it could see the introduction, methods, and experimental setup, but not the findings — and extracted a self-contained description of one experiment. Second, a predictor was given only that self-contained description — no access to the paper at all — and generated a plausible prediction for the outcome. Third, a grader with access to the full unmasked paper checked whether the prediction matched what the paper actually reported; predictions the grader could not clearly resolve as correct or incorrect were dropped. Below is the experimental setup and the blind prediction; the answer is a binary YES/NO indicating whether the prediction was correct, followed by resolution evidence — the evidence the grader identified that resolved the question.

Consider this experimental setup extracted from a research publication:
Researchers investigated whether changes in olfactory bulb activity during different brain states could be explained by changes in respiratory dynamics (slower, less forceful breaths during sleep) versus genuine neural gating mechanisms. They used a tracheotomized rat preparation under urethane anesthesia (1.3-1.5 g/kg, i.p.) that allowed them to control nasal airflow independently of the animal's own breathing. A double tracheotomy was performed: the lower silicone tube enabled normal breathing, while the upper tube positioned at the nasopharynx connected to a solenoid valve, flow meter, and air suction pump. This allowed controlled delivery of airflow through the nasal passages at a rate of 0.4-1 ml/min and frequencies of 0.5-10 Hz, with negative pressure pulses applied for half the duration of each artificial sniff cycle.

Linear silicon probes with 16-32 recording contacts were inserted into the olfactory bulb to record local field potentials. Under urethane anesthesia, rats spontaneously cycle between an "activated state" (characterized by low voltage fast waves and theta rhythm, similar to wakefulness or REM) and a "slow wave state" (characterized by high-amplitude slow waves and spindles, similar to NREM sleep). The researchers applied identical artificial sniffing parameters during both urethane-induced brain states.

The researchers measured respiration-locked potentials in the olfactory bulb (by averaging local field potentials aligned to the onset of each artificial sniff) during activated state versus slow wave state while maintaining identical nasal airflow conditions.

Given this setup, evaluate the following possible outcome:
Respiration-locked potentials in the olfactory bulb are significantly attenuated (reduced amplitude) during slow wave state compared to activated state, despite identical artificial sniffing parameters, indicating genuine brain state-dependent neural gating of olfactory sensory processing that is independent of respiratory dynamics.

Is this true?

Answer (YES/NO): YES